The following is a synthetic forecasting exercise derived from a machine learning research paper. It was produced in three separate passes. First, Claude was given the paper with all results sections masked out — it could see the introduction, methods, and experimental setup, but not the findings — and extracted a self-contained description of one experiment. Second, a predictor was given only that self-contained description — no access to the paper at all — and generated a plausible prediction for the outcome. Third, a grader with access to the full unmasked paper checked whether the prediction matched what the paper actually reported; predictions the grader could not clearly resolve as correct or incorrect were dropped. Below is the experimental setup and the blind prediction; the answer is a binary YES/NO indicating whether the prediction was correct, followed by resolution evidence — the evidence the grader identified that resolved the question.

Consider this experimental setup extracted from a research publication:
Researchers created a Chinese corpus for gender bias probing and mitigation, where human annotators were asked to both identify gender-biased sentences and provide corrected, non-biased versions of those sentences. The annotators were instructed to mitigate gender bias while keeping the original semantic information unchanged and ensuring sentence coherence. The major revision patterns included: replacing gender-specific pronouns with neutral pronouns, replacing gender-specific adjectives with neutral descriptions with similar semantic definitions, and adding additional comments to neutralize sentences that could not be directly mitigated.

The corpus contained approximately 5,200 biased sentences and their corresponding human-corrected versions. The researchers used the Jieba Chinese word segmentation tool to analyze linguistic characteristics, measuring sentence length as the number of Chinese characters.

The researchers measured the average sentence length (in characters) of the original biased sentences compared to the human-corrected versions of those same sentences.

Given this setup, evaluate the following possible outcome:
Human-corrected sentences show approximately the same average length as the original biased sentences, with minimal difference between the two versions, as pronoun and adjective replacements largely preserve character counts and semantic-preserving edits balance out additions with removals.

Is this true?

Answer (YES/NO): NO